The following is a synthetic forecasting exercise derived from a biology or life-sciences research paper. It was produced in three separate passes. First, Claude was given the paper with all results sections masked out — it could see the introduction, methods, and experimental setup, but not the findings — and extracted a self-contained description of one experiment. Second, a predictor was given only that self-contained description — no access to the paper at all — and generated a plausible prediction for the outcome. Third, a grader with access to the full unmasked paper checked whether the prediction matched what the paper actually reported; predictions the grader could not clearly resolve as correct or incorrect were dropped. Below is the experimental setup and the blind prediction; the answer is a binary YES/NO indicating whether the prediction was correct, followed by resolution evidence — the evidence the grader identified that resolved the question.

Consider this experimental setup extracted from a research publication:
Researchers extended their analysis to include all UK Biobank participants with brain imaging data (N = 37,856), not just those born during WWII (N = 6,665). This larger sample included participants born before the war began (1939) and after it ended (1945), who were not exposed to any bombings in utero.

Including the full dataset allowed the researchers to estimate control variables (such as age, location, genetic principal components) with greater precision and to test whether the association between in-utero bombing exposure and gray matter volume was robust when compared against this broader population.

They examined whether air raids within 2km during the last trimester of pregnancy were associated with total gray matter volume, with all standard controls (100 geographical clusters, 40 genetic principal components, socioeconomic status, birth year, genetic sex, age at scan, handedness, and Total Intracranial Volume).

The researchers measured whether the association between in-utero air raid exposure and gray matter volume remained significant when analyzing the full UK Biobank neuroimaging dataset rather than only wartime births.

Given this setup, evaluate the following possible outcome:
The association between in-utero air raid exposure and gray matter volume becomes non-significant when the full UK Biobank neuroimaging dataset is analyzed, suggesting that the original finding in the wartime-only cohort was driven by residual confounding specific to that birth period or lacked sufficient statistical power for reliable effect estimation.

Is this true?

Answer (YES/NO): NO